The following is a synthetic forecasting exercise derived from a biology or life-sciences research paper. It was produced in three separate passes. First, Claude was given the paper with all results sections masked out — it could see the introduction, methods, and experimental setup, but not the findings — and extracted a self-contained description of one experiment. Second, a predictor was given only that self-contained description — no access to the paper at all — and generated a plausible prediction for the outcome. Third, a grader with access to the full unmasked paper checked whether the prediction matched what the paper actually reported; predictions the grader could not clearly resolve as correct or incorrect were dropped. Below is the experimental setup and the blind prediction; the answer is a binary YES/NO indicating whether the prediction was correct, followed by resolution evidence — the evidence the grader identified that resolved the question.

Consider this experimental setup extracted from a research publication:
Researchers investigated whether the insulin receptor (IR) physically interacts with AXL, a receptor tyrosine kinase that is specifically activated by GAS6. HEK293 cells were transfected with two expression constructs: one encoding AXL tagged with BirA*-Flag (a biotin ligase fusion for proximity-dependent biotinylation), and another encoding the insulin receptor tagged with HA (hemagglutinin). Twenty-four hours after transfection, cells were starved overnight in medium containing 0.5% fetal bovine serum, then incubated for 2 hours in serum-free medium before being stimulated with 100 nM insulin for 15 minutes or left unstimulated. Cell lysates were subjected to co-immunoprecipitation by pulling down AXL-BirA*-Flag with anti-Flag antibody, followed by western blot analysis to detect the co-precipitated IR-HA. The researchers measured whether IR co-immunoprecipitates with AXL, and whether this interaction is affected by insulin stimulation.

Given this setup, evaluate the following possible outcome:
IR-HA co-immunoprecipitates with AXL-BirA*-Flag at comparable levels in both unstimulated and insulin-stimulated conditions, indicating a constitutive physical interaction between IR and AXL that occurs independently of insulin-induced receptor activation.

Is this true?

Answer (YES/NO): NO